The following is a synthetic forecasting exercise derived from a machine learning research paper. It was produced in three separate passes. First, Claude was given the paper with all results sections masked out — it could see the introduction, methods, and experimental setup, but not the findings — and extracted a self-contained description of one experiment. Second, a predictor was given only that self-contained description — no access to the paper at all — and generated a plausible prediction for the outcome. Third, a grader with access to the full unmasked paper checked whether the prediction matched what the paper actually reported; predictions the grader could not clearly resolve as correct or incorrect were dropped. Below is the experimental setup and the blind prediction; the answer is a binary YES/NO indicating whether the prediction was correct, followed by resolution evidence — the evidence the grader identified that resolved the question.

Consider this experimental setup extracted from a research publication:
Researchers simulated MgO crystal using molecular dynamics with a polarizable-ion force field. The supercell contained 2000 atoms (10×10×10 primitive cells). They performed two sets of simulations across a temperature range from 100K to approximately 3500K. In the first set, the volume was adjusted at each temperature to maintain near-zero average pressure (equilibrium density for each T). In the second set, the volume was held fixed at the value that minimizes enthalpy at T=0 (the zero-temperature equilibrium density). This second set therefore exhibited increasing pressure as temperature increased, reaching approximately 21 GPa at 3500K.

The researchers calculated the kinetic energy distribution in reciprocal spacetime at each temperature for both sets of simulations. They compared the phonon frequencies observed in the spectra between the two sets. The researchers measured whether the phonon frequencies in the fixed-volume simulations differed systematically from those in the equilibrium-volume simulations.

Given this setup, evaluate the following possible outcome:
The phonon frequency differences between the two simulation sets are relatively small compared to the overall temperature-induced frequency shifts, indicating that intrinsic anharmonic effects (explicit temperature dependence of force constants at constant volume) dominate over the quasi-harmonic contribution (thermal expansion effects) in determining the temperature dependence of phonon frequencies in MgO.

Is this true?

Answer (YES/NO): NO